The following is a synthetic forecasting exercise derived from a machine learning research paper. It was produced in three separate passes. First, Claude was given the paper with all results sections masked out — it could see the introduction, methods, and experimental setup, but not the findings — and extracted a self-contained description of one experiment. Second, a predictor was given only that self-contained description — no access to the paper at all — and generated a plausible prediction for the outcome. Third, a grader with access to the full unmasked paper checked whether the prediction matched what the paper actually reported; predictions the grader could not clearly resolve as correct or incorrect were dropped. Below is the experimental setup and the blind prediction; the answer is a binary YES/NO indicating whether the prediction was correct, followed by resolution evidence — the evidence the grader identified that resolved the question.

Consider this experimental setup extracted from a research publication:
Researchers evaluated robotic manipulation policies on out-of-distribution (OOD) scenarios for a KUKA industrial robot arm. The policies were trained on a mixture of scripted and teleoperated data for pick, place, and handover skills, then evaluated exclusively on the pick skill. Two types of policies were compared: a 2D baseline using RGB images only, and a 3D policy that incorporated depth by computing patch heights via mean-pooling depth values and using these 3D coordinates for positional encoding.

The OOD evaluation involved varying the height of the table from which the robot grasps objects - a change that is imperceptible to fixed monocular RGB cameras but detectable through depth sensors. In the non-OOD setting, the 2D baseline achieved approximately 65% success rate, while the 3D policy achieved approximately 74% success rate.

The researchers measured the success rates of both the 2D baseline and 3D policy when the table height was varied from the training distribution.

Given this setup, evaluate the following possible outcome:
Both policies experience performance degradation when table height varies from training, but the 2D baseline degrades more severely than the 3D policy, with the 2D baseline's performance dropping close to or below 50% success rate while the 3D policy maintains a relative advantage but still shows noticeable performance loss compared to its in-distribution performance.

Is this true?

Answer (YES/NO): YES